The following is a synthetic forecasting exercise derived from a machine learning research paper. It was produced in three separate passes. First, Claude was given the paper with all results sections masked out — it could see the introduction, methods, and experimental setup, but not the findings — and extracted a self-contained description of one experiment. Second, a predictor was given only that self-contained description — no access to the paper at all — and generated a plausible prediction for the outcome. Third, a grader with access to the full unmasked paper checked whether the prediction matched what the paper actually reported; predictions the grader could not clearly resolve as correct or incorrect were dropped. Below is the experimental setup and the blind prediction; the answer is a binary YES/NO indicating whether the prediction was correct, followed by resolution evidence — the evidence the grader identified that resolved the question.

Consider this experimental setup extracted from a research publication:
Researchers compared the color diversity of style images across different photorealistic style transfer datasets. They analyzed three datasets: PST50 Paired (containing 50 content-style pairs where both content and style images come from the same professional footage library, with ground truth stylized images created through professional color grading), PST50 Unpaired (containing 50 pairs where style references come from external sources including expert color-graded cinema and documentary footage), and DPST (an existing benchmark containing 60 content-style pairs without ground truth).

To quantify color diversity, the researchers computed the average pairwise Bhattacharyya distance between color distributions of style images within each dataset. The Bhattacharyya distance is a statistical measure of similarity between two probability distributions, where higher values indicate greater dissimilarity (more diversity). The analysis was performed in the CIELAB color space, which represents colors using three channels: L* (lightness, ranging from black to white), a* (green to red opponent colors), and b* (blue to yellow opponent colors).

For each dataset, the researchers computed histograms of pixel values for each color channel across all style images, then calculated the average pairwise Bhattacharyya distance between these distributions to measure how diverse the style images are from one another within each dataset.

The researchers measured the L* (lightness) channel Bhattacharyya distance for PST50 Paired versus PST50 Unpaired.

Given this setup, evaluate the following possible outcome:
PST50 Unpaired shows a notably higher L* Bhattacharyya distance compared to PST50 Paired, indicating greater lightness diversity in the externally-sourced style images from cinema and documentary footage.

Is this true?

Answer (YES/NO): NO